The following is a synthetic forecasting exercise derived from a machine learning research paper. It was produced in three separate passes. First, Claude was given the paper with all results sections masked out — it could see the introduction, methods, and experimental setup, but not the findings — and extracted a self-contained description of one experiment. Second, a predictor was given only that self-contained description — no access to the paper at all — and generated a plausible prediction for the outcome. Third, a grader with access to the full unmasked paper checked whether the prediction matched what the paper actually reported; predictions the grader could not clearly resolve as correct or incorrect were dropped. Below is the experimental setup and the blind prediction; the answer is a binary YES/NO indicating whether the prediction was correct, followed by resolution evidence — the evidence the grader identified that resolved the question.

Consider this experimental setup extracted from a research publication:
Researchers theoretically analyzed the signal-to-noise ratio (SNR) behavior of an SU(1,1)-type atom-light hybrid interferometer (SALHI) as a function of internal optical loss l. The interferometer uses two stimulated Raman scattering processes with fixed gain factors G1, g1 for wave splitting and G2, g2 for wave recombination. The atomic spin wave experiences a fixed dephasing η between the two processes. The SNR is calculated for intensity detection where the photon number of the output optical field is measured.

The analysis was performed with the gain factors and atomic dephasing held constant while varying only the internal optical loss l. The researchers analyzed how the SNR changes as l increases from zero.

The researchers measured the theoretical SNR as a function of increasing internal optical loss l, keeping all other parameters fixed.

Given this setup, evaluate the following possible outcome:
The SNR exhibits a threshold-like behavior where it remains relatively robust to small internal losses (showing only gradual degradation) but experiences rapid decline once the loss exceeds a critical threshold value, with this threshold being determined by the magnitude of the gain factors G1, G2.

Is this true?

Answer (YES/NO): NO